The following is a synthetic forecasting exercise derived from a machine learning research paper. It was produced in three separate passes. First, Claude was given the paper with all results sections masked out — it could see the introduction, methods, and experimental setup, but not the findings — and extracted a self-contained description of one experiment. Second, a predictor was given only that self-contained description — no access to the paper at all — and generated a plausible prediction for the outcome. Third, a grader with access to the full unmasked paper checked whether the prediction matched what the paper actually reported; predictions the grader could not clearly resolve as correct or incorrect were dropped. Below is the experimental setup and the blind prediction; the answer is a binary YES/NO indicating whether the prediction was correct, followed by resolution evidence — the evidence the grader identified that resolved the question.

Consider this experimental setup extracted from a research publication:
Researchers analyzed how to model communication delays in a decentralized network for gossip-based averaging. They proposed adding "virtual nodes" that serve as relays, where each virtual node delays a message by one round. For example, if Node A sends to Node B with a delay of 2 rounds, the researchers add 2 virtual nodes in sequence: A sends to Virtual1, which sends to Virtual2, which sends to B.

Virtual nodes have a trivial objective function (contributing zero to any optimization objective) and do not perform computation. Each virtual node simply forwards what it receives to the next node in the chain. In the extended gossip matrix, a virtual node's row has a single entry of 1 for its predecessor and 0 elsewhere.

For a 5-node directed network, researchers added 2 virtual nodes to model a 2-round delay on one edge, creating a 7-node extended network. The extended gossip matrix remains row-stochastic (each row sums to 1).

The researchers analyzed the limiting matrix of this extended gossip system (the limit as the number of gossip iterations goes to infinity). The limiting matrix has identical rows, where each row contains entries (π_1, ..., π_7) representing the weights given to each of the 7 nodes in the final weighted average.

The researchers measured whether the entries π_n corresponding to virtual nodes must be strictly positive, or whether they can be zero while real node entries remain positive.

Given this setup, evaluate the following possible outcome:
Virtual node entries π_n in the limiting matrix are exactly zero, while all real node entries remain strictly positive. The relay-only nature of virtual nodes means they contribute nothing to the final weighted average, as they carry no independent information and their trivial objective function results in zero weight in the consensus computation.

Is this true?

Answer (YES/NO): NO